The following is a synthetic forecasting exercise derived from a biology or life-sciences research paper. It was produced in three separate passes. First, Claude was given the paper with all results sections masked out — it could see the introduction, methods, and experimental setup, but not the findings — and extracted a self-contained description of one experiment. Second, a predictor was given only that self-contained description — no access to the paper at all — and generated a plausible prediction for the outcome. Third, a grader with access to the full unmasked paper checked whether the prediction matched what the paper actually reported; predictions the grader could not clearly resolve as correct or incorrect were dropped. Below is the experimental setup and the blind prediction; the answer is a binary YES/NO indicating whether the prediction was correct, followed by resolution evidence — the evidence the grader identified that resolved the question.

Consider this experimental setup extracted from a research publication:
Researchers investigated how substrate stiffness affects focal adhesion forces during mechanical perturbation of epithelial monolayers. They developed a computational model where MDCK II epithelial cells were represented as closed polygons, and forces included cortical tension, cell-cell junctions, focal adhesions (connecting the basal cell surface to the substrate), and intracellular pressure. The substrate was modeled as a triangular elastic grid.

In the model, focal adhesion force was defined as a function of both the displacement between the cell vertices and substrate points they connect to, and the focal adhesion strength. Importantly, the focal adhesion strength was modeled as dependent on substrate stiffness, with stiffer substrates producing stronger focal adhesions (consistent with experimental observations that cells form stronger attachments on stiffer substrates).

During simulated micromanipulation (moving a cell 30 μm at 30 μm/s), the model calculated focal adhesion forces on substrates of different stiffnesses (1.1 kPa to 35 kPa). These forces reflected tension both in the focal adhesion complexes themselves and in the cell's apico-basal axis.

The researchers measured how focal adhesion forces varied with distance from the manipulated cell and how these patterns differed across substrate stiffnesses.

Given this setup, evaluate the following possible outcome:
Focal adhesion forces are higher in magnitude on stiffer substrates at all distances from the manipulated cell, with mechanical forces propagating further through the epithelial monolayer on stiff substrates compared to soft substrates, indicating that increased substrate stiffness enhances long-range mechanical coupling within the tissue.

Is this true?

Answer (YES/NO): NO